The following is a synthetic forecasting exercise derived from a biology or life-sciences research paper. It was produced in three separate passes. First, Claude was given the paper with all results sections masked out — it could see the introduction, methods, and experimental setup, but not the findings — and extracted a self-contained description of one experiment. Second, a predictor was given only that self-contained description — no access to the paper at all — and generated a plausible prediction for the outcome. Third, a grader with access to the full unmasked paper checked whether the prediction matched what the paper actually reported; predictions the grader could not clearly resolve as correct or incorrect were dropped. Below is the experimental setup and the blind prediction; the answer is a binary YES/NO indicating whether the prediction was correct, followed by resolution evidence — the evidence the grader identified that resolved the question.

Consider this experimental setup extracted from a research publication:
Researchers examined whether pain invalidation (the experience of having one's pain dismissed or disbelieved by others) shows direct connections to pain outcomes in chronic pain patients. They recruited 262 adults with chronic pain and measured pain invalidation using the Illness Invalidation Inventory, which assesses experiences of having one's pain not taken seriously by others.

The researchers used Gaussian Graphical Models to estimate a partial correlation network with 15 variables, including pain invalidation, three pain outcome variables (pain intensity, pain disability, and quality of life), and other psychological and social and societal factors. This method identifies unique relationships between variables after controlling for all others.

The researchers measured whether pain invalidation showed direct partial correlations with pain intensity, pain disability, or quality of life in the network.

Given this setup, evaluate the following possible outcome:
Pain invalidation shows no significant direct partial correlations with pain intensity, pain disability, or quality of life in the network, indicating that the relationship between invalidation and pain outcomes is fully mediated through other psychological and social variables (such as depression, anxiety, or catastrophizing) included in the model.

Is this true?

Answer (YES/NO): YES